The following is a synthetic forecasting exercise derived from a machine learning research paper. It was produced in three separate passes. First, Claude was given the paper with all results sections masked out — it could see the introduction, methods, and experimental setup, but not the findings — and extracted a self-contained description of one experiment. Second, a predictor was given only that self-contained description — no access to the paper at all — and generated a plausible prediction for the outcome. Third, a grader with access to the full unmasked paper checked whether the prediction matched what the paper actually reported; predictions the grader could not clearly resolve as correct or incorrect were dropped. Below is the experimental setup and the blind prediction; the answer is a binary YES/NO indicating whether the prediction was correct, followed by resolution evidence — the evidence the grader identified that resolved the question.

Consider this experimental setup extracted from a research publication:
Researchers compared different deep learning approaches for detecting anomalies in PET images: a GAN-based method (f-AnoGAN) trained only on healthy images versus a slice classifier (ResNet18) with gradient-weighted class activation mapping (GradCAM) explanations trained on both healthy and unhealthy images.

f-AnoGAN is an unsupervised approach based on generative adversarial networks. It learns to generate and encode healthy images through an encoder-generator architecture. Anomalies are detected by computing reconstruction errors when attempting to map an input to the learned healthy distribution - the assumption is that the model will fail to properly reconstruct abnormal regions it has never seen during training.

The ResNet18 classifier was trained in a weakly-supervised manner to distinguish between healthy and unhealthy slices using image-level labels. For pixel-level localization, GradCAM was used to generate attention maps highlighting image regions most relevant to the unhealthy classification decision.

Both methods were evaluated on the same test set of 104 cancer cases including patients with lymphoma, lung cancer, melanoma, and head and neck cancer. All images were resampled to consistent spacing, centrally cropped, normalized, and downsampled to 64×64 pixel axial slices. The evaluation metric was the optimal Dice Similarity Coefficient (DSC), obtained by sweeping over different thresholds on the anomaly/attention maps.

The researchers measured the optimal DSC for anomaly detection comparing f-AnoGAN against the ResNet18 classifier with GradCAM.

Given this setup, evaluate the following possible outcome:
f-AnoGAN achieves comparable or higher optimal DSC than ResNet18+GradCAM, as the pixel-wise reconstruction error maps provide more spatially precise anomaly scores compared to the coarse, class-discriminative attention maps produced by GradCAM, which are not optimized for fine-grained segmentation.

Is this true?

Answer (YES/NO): YES